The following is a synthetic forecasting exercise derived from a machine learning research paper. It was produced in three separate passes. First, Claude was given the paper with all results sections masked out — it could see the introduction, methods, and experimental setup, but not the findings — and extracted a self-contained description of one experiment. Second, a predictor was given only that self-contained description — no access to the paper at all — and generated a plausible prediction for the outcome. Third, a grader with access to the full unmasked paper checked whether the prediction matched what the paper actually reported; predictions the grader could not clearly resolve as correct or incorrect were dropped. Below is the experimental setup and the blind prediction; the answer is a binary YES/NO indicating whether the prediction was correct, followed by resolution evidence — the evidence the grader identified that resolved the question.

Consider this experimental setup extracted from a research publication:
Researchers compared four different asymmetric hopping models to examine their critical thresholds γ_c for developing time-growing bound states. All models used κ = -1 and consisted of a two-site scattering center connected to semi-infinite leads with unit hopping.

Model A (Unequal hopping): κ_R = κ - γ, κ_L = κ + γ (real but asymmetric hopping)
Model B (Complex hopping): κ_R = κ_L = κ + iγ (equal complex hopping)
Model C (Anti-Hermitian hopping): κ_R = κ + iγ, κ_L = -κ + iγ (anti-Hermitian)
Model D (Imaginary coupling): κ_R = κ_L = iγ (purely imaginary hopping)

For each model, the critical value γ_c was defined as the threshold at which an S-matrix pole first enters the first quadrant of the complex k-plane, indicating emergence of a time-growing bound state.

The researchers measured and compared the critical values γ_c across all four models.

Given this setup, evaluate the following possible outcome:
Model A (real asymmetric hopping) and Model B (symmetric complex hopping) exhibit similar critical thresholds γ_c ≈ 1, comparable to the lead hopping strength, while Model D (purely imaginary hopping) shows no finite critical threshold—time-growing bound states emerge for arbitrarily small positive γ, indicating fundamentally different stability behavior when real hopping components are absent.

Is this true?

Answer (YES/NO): NO